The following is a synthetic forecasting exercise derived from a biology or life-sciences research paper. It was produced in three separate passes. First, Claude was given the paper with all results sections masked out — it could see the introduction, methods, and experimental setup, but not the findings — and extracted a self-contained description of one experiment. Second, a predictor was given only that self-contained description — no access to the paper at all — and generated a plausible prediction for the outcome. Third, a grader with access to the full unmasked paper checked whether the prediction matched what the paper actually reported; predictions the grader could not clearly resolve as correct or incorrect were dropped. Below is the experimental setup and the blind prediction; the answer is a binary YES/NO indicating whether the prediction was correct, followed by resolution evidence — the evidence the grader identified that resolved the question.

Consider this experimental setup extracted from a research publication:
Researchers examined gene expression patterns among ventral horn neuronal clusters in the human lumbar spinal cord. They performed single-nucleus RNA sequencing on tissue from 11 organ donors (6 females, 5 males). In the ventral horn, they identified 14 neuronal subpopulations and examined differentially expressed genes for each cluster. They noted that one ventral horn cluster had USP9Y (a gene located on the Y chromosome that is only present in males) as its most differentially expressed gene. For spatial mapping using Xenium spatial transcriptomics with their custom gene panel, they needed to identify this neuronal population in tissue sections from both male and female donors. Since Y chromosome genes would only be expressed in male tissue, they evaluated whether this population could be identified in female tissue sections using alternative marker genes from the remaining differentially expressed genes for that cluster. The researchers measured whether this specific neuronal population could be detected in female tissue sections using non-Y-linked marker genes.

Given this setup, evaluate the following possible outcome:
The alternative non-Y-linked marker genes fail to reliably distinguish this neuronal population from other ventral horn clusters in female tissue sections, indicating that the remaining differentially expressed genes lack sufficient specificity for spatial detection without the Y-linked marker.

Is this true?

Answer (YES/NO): NO